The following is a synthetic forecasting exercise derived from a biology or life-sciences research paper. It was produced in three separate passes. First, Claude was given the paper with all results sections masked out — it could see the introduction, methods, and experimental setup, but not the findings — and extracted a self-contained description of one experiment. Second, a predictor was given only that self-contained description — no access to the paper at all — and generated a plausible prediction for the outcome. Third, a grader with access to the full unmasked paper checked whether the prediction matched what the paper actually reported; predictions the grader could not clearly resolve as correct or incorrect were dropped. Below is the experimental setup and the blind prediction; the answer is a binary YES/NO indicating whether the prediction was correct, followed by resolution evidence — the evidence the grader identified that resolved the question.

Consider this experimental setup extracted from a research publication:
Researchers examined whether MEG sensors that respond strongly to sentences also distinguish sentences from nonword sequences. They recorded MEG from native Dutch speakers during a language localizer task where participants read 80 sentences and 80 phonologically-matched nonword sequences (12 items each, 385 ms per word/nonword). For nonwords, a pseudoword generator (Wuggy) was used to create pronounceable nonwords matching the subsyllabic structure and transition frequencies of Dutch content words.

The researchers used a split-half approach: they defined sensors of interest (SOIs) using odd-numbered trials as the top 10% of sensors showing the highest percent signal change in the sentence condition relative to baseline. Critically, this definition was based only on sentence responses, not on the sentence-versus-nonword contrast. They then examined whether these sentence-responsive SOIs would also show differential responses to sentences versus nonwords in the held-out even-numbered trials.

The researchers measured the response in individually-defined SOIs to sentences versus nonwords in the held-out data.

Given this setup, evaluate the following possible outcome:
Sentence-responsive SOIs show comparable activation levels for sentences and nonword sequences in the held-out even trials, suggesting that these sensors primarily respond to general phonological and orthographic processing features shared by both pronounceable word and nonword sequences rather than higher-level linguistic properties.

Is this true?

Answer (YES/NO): NO